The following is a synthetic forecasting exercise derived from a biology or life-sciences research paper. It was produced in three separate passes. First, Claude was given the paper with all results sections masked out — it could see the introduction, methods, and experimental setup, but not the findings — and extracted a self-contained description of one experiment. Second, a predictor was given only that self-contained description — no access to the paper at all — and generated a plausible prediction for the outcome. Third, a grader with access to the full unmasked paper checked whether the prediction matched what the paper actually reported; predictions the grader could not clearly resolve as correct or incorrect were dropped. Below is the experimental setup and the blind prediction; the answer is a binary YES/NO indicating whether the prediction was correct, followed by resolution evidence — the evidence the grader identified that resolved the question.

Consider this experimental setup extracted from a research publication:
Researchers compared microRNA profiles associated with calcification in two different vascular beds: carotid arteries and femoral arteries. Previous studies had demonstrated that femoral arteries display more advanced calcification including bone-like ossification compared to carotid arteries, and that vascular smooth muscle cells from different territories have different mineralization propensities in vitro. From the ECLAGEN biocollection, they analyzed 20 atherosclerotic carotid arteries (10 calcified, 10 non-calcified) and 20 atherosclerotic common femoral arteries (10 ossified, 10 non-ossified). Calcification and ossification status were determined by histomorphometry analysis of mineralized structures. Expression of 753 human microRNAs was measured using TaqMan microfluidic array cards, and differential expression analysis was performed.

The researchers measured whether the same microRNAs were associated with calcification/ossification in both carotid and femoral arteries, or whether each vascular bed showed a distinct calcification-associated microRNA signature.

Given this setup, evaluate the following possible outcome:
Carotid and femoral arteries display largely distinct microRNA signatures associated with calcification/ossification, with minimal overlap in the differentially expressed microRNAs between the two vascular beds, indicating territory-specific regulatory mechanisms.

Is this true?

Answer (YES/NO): YES